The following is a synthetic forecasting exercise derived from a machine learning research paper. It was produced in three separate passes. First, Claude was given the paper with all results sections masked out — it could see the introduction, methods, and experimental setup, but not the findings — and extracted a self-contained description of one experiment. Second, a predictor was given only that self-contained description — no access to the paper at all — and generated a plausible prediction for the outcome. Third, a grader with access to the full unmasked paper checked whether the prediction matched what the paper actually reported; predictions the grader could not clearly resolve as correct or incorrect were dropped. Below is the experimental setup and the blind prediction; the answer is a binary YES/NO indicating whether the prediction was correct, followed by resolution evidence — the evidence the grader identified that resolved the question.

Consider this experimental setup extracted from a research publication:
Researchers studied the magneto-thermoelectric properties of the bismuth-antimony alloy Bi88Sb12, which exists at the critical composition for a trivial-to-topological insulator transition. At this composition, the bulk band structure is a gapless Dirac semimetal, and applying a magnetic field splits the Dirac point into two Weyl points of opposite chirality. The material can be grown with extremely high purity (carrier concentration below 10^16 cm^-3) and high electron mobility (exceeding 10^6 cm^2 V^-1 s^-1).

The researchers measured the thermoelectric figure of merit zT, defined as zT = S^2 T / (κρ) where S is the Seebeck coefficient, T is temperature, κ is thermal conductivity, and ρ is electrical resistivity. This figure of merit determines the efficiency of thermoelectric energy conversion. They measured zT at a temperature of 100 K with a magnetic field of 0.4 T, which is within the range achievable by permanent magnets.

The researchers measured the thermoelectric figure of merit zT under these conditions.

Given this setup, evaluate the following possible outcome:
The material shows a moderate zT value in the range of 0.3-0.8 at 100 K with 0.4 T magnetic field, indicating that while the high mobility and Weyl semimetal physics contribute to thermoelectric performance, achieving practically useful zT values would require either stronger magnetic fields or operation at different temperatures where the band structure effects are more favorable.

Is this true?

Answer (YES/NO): NO